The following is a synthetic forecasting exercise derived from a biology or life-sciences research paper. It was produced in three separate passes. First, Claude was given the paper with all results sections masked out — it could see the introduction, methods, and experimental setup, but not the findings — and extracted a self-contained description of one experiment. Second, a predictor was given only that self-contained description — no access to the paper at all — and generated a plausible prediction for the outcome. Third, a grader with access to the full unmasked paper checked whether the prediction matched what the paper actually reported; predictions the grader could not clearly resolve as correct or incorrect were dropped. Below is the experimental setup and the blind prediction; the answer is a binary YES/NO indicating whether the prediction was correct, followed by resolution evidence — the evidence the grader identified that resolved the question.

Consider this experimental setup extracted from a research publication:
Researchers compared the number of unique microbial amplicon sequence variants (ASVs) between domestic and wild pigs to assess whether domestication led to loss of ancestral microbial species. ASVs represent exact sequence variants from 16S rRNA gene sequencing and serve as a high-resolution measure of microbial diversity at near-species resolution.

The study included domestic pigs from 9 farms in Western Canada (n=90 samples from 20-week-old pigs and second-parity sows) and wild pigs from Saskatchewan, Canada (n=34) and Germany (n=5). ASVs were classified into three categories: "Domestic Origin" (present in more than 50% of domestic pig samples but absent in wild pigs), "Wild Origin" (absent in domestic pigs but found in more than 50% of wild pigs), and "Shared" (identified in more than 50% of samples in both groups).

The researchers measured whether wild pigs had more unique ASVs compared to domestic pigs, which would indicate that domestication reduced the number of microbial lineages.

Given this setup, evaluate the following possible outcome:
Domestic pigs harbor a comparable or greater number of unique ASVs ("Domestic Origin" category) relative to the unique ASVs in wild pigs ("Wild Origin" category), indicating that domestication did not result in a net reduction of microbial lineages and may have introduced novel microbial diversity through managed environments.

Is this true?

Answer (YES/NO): YES